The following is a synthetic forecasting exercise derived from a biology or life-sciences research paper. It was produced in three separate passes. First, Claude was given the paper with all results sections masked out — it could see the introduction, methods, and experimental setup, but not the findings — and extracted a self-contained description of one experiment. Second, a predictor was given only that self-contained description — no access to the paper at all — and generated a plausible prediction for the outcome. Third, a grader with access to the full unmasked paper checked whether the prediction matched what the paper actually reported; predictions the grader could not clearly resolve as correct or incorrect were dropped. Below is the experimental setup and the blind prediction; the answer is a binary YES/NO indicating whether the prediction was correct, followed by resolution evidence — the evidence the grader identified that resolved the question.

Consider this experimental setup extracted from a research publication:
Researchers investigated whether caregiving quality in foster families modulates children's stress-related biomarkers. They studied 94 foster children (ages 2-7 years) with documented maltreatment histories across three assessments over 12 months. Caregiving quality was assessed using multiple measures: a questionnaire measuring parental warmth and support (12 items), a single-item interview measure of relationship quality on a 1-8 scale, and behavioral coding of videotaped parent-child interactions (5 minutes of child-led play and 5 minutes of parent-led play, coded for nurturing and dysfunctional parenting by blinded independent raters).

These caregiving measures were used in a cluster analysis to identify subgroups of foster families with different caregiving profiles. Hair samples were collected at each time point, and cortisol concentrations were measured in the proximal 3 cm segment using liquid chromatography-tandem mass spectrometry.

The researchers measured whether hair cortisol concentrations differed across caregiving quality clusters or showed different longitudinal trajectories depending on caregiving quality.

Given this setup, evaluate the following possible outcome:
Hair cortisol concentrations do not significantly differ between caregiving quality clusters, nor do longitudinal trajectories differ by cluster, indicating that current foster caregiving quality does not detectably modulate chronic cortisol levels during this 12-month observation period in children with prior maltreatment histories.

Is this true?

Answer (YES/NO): NO